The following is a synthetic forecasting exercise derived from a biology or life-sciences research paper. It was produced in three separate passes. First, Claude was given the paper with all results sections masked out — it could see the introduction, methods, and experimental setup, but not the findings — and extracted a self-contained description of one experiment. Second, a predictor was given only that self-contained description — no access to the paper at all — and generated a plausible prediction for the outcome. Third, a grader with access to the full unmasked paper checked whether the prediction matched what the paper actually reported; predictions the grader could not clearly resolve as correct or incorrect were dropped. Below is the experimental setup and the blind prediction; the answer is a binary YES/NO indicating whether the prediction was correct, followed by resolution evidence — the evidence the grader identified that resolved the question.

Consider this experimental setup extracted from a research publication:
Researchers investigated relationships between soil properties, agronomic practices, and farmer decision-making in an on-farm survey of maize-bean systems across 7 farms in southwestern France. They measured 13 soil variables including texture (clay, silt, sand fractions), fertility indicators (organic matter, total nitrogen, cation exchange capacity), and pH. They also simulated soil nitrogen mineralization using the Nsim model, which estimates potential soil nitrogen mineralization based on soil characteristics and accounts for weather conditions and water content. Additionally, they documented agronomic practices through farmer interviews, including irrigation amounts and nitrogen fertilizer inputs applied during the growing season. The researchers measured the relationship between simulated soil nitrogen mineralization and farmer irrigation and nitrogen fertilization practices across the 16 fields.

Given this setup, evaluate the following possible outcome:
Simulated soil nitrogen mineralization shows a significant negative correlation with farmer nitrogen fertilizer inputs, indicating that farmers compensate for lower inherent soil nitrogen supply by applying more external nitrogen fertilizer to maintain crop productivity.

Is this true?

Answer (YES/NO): NO